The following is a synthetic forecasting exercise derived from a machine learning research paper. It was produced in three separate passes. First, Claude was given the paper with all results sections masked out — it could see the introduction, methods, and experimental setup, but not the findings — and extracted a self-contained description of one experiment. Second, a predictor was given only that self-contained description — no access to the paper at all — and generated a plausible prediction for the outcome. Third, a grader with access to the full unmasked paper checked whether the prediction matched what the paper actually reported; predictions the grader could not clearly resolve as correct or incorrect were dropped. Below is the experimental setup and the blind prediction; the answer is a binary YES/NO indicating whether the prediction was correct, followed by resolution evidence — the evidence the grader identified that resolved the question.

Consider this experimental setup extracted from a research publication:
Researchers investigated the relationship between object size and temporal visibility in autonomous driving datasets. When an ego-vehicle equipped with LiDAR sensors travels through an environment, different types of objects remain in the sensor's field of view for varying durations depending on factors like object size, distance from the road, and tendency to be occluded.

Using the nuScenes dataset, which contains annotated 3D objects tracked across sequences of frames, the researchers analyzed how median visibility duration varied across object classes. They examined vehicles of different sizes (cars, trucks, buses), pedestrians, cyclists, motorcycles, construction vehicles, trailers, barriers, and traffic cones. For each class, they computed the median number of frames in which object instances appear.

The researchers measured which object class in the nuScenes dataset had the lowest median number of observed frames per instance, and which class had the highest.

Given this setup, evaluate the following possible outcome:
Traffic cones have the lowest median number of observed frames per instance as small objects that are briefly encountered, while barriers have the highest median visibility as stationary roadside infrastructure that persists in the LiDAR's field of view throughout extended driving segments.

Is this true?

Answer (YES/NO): NO